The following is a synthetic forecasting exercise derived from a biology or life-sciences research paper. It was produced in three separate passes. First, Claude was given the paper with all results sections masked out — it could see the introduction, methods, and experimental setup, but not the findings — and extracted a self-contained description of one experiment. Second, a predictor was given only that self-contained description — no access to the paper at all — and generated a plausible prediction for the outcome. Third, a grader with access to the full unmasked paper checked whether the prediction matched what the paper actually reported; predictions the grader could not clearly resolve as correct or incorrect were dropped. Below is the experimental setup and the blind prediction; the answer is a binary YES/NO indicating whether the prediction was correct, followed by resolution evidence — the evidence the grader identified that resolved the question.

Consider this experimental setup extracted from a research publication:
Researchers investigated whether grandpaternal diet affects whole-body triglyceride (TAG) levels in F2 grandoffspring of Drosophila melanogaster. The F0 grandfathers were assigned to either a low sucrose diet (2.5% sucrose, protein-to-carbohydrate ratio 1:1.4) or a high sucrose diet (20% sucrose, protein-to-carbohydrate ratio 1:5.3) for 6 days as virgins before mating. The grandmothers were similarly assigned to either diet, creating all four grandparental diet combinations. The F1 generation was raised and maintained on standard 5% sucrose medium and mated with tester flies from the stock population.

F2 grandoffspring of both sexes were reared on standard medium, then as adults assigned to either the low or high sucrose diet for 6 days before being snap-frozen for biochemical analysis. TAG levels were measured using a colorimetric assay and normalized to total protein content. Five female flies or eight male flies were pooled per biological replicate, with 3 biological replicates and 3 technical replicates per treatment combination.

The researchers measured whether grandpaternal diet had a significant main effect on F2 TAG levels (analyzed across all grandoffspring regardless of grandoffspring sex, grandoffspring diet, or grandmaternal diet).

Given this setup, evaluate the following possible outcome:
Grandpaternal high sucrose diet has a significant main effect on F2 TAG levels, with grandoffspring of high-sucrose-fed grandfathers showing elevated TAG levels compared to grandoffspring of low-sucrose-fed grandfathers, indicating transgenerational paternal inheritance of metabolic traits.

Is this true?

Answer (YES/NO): NO